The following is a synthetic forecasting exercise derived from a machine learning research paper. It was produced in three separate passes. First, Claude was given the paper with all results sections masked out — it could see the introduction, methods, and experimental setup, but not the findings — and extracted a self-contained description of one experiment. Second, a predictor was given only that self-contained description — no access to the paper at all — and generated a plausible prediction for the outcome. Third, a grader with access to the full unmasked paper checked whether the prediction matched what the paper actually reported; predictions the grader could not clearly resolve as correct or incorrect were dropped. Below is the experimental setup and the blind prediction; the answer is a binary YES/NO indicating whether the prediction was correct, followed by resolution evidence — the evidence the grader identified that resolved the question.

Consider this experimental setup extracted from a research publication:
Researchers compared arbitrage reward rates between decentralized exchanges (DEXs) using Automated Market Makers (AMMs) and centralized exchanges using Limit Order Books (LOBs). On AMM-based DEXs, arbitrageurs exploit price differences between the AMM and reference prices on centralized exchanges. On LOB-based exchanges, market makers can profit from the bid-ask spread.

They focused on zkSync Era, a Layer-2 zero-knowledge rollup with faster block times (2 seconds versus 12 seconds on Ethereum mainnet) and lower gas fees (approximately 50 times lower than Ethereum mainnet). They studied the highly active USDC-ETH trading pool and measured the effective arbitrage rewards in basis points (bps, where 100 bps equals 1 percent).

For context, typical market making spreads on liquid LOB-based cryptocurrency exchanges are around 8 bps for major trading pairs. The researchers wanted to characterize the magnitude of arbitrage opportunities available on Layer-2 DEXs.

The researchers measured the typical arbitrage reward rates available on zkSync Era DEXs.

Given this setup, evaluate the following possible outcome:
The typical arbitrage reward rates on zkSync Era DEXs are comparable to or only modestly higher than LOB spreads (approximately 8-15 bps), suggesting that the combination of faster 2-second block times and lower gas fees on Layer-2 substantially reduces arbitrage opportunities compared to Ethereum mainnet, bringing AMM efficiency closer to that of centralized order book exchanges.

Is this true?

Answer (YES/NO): NO